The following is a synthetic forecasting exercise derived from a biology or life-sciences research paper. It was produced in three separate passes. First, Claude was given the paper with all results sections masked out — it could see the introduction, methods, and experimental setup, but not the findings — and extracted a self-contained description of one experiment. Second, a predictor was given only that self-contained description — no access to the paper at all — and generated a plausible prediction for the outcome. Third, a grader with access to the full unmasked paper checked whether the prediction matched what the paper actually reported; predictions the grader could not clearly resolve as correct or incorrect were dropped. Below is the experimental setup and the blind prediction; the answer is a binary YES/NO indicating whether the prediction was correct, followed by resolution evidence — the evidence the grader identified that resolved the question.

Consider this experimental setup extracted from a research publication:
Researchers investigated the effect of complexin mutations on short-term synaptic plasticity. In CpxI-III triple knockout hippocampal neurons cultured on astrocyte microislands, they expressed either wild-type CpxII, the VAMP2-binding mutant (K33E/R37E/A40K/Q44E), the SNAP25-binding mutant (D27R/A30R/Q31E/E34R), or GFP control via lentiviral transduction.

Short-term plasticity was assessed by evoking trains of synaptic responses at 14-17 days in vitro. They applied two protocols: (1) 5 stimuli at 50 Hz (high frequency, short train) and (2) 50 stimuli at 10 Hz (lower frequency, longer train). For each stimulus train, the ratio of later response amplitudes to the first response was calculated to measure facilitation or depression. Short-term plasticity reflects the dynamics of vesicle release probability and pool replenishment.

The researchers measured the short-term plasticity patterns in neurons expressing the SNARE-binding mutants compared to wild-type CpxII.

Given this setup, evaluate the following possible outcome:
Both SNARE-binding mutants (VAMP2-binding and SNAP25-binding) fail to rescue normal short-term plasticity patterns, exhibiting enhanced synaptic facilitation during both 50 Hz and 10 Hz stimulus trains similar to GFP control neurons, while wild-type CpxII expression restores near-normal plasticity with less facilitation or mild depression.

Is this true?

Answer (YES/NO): NO